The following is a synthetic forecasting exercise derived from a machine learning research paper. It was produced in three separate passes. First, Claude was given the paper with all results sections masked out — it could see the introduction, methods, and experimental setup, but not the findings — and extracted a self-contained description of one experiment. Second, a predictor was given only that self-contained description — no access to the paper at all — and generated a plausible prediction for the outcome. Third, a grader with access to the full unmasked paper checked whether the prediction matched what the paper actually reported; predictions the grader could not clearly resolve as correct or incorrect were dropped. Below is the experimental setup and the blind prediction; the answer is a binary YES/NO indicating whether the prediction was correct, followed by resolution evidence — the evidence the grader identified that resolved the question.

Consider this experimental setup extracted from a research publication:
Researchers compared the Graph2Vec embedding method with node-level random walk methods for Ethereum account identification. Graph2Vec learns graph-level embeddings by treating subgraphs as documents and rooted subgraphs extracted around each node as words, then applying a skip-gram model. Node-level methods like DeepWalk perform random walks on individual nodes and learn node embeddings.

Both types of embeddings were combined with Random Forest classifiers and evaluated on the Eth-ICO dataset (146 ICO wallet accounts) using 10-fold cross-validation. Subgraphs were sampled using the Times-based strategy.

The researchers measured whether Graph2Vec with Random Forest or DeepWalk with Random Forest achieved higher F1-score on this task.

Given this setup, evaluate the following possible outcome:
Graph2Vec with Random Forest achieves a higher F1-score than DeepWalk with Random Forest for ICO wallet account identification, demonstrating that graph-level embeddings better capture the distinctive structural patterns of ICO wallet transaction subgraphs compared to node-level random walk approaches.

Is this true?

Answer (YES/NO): YES